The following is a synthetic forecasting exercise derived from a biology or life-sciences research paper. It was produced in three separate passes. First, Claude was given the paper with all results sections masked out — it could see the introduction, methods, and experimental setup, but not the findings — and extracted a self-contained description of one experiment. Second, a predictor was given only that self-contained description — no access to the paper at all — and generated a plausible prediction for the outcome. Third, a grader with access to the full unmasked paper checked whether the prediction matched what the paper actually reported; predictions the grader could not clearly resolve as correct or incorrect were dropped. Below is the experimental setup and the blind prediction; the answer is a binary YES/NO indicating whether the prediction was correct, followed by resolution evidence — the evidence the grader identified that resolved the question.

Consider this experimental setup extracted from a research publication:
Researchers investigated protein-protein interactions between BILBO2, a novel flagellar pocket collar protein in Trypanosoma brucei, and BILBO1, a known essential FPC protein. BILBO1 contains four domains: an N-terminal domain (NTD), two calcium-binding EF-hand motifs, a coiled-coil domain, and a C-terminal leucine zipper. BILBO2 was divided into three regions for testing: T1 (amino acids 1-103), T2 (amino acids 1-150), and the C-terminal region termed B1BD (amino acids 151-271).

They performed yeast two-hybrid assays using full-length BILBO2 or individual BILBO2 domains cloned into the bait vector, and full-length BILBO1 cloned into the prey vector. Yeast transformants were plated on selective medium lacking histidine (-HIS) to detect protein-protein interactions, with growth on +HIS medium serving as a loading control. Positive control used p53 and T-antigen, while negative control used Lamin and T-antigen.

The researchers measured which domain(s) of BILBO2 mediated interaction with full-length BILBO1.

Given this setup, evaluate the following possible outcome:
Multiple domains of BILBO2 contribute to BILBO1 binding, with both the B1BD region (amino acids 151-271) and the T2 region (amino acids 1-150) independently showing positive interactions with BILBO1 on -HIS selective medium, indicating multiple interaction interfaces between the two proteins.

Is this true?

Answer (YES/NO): NO